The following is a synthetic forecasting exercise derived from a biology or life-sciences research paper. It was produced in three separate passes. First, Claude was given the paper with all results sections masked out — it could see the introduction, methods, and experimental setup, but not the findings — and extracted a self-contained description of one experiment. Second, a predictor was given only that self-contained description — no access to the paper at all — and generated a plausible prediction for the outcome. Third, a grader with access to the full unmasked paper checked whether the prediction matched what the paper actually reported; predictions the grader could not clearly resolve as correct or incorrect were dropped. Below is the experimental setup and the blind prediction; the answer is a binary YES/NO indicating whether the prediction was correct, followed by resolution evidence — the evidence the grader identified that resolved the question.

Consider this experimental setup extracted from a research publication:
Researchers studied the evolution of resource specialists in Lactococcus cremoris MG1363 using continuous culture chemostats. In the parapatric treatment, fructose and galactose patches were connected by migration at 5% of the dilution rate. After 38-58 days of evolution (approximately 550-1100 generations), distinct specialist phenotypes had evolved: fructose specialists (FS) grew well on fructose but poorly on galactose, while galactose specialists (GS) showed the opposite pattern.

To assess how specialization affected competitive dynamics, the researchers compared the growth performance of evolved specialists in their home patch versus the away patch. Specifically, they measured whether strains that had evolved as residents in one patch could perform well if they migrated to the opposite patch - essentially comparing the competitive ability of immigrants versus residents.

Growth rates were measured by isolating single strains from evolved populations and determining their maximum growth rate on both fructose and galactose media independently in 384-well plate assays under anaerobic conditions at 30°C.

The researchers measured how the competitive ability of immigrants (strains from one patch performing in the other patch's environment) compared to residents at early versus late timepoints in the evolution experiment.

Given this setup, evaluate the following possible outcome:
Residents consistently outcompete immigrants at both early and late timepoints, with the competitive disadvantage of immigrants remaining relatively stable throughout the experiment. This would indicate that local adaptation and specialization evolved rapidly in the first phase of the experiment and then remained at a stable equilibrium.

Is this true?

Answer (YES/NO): NO